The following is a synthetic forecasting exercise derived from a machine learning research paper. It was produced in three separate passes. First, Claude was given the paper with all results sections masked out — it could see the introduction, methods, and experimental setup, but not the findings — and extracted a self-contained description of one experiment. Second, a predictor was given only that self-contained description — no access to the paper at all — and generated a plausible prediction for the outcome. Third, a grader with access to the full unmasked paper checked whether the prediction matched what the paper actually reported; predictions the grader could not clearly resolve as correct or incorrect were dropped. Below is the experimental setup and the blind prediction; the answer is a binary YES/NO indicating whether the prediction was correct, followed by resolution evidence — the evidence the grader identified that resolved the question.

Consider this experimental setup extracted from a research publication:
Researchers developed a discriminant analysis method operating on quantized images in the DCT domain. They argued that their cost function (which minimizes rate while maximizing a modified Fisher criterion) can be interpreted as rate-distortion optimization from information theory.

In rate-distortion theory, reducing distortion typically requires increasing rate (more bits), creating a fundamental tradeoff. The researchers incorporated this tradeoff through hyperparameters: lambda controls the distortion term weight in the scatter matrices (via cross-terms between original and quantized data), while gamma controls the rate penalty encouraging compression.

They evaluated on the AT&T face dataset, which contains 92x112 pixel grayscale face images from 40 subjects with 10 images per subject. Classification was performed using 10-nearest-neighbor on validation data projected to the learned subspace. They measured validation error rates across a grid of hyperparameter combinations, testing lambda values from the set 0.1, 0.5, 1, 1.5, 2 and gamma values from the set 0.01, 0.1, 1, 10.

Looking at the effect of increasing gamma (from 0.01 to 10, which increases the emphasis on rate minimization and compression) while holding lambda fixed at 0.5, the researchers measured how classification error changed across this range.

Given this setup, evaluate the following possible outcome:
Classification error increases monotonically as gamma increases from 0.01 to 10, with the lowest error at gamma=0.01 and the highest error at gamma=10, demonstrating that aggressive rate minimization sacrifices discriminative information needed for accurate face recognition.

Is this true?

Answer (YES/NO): NO